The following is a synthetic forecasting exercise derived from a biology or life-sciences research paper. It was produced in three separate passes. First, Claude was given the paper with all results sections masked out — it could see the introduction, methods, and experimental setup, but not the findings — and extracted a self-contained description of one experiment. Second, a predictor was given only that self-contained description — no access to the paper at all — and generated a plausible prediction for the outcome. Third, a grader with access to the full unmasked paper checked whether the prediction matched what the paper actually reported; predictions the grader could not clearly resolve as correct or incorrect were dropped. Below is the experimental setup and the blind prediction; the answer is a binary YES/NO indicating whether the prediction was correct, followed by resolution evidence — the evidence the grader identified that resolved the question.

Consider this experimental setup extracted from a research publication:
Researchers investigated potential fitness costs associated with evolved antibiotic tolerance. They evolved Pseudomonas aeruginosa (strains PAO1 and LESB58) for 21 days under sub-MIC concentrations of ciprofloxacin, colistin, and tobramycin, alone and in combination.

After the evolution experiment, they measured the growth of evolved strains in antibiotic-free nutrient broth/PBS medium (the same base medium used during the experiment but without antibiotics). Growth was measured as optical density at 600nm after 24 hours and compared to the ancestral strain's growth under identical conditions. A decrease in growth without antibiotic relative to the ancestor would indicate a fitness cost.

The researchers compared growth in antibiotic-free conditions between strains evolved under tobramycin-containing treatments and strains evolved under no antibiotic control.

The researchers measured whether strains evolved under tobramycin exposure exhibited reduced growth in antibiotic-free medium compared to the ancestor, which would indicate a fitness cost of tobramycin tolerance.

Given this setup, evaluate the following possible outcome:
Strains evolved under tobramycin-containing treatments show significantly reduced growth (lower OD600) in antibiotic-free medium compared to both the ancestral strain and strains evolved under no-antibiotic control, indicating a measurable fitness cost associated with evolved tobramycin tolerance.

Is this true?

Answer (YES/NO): NO